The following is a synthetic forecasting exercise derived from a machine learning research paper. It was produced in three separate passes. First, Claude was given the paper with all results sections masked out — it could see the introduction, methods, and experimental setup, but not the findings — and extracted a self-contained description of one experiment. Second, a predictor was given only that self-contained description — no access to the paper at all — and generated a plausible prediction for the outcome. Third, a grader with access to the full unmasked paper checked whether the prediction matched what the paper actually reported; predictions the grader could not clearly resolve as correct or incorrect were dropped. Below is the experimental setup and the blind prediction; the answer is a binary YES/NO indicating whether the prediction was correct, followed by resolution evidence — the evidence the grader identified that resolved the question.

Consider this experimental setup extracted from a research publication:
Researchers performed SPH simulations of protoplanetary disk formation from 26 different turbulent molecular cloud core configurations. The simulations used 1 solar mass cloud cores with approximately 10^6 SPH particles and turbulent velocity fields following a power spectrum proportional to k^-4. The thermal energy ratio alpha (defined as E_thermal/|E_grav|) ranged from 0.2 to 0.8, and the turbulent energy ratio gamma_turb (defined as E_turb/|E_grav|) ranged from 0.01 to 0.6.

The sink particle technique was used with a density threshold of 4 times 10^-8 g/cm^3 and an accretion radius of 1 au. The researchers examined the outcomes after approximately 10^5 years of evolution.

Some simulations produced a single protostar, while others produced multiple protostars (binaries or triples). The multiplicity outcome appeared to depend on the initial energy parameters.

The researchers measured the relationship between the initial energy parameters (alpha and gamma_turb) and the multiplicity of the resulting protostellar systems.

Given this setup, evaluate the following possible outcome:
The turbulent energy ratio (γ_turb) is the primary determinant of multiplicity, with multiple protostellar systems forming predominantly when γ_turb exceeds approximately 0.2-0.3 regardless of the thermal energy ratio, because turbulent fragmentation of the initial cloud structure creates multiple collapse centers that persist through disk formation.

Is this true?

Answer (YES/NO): NO